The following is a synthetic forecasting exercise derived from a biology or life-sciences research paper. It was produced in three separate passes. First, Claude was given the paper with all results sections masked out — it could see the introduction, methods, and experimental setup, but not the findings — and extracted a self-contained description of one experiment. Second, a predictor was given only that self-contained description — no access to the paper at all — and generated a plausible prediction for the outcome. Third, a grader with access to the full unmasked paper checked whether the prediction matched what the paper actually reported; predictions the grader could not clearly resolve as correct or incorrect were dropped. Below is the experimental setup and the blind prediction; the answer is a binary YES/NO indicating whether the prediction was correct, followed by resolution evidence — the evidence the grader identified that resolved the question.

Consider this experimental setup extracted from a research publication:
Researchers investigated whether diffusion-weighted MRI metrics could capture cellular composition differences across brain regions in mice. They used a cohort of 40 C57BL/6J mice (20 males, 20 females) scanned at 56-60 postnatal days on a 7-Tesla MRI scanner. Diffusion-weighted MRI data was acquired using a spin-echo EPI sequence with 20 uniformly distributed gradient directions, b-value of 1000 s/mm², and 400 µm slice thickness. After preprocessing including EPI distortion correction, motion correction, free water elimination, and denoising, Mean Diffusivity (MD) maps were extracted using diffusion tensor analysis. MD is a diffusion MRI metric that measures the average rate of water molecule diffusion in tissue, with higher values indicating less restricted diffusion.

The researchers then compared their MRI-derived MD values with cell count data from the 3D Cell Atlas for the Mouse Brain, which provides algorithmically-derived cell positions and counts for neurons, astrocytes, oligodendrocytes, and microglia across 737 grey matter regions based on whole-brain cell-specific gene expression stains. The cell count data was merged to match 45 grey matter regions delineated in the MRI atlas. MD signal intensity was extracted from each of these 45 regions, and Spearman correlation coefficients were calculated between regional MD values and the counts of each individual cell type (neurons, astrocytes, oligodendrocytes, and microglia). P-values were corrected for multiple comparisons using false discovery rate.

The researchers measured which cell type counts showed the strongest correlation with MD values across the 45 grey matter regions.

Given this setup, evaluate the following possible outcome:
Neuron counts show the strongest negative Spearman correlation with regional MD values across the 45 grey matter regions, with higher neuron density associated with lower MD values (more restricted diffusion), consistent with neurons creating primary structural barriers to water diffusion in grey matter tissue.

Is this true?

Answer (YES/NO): NO